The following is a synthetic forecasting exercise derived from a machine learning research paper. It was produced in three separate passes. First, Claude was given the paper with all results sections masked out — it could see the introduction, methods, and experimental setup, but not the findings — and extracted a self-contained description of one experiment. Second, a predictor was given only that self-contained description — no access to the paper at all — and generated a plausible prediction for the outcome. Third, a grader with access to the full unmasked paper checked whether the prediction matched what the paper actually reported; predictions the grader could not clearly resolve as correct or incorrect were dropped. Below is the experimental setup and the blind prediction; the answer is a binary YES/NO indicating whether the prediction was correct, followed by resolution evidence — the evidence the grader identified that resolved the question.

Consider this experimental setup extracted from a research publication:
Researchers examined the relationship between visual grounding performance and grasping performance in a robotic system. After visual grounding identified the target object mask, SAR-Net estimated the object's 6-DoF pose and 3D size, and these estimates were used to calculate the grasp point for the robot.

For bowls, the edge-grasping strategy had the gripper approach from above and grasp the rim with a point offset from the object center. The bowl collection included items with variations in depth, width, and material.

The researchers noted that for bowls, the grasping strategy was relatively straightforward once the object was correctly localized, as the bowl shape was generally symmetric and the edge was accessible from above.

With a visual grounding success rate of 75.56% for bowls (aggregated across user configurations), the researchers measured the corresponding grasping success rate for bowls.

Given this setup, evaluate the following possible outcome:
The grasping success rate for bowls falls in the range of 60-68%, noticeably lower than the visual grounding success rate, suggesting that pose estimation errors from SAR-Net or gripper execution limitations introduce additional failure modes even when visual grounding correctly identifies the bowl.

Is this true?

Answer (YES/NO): NO